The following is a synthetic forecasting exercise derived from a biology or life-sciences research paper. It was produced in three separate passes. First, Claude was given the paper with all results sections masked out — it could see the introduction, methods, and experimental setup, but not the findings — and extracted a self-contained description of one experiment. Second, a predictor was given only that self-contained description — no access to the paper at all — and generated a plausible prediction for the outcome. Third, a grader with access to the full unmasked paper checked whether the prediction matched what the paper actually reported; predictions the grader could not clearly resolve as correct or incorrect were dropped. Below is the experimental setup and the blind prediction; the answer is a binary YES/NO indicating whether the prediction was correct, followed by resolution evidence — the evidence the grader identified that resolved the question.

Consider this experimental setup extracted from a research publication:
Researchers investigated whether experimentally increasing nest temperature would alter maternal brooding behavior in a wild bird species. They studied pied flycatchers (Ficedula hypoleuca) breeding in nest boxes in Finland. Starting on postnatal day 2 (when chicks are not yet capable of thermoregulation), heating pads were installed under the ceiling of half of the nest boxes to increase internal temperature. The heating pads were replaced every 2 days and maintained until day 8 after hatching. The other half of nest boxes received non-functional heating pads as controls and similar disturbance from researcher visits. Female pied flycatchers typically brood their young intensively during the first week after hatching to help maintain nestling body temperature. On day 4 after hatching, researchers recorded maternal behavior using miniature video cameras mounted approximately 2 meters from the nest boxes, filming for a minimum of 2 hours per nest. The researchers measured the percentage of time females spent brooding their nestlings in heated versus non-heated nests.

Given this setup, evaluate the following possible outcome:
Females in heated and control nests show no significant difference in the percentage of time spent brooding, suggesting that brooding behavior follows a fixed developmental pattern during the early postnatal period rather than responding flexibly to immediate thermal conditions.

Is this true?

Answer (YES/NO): YES